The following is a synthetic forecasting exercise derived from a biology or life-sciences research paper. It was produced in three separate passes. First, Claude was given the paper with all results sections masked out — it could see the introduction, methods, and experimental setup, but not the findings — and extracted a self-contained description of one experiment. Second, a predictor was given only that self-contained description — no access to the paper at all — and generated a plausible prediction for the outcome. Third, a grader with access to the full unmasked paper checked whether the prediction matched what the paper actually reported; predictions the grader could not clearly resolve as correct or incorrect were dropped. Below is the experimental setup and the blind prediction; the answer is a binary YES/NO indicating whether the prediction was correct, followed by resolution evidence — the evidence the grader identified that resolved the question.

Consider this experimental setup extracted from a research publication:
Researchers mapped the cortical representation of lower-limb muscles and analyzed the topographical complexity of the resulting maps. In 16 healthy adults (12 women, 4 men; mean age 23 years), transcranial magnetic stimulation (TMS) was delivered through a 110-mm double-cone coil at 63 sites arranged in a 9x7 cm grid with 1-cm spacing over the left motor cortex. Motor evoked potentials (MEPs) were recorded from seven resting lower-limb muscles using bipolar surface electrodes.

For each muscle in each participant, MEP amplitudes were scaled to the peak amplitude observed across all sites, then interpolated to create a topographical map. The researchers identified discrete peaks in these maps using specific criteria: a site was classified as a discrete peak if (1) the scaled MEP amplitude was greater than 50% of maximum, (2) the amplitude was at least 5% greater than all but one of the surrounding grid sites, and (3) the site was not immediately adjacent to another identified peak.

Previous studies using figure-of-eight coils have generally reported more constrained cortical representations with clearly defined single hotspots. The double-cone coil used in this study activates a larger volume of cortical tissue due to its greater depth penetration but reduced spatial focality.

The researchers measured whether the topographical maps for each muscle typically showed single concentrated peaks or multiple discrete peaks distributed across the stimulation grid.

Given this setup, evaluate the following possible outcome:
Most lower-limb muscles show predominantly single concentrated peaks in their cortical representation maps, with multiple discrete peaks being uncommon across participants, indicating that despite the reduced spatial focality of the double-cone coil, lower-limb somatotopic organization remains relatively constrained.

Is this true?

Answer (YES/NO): NO